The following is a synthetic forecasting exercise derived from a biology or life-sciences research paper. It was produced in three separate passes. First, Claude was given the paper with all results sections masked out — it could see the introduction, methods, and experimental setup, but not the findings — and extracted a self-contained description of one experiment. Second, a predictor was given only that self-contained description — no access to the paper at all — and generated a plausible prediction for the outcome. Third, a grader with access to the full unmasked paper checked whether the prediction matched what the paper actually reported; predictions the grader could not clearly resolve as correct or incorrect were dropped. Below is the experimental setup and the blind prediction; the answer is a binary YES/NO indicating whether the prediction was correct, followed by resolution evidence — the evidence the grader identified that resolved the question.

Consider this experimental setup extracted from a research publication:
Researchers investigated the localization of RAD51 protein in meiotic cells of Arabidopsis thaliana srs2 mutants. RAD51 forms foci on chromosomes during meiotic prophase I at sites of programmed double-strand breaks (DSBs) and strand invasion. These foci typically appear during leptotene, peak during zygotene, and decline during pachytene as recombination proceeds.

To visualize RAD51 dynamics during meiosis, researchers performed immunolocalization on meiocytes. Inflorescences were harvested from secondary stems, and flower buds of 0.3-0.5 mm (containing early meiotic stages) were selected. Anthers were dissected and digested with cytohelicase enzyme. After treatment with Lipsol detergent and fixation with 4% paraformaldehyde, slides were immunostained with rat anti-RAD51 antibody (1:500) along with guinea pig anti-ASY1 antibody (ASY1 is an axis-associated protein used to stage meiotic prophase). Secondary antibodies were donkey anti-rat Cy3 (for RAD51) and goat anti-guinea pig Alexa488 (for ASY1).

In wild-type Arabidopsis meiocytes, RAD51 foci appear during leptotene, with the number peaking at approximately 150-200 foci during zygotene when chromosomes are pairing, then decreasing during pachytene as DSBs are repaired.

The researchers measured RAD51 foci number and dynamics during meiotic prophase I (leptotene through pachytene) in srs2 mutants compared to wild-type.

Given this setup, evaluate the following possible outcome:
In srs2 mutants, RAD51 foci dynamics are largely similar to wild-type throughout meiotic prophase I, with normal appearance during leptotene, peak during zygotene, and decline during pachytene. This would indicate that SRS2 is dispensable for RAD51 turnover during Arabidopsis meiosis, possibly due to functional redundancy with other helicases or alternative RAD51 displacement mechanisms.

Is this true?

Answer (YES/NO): YES